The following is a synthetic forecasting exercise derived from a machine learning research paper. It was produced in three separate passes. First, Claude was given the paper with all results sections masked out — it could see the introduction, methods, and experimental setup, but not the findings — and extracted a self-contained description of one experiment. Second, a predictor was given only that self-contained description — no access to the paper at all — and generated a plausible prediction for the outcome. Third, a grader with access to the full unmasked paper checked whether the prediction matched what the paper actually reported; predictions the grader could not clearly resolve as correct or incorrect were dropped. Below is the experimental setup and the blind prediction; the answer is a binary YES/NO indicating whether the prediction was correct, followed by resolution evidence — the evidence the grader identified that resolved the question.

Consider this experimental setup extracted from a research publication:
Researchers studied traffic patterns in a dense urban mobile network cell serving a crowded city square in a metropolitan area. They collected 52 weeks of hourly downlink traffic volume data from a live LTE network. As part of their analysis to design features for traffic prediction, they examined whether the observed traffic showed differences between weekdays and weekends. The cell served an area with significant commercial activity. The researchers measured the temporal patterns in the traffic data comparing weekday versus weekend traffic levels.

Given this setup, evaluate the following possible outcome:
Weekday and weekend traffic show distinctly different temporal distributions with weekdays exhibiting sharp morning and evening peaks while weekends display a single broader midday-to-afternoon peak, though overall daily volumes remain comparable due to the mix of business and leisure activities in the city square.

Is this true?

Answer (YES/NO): NO